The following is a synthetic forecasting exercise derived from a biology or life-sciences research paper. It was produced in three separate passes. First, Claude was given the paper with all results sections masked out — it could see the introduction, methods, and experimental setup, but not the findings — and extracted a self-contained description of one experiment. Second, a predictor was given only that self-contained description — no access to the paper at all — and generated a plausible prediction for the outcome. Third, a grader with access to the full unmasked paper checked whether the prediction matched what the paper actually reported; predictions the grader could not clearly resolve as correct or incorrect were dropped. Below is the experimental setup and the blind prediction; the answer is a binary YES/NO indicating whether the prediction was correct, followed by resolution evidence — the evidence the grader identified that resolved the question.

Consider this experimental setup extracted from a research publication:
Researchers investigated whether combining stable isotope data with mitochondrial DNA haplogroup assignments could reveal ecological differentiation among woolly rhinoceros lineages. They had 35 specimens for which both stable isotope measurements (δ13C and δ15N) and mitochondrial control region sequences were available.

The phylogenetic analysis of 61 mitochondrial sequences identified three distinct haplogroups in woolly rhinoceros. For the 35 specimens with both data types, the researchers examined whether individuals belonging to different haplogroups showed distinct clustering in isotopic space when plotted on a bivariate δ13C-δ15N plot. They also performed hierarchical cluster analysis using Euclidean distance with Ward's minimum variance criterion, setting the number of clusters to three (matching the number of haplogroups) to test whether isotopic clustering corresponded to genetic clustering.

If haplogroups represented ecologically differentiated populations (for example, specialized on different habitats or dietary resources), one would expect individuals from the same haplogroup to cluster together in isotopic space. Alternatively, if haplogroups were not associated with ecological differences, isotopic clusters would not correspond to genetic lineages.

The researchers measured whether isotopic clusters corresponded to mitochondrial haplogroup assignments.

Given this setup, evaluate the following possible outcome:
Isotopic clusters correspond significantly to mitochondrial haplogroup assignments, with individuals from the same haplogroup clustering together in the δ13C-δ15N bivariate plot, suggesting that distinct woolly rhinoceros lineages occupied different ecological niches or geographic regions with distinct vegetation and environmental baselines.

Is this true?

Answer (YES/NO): NO